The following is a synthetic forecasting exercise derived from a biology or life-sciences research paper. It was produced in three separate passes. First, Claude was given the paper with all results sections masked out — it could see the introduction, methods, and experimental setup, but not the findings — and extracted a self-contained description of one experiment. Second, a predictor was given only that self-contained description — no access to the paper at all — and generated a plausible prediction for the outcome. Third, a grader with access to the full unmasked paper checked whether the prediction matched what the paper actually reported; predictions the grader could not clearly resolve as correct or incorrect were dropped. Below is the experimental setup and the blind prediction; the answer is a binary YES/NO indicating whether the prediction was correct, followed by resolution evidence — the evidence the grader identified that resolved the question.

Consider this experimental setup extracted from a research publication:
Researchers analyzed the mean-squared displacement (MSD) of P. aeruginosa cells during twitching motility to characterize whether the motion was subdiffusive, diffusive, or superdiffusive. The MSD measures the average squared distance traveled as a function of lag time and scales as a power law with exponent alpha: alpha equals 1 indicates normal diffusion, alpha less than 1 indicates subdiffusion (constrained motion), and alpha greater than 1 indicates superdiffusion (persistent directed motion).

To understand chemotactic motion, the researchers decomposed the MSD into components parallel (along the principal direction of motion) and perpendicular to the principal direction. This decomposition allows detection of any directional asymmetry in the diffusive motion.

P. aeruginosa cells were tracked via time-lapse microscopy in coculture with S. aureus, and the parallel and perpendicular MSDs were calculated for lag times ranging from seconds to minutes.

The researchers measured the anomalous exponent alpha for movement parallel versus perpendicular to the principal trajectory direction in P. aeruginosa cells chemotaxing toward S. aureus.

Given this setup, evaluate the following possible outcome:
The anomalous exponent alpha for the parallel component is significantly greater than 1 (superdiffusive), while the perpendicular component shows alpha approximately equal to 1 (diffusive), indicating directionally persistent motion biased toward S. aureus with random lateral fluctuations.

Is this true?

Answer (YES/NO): YES